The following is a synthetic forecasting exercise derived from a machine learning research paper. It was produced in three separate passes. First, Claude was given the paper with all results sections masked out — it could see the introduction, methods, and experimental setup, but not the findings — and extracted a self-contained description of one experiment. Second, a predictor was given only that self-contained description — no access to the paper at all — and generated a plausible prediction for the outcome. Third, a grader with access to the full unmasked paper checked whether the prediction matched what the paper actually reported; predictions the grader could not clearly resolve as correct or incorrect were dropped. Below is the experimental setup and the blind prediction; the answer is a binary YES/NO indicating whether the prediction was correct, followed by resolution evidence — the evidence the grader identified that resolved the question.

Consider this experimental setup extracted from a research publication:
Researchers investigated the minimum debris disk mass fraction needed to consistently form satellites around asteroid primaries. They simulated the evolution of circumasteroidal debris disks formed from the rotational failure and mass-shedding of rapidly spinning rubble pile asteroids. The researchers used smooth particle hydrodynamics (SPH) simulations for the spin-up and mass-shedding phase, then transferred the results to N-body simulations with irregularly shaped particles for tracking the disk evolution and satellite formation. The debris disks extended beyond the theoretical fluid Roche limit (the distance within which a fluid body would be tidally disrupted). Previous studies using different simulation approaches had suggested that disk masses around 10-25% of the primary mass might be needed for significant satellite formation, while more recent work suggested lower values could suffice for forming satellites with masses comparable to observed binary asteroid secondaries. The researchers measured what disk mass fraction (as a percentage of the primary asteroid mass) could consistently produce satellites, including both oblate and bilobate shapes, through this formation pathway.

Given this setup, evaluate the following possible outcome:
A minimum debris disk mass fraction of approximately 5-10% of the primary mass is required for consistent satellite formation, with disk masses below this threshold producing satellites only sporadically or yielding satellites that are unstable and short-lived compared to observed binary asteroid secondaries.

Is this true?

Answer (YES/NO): NO